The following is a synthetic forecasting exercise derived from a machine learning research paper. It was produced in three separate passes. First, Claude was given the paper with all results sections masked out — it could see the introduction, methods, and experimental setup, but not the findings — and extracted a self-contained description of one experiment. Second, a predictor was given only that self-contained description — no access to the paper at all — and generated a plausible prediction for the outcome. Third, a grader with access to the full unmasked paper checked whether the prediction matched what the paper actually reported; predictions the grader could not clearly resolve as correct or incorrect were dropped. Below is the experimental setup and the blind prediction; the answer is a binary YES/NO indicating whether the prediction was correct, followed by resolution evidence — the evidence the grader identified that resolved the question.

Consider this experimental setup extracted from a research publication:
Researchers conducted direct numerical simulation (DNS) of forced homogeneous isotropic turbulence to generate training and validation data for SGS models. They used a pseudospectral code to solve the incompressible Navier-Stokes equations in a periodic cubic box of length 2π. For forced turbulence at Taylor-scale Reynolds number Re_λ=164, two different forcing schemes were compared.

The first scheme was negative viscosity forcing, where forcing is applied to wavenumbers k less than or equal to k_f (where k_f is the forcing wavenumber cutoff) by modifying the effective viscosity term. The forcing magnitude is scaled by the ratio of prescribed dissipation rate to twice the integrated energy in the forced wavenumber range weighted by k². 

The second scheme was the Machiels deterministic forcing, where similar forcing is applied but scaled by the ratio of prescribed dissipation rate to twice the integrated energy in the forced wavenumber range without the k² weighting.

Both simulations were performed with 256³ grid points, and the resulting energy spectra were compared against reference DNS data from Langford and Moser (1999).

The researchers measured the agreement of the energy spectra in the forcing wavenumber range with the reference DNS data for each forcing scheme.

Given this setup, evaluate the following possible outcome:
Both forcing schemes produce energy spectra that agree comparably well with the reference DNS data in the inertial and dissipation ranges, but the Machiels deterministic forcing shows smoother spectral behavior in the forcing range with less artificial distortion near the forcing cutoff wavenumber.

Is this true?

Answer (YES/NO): NO